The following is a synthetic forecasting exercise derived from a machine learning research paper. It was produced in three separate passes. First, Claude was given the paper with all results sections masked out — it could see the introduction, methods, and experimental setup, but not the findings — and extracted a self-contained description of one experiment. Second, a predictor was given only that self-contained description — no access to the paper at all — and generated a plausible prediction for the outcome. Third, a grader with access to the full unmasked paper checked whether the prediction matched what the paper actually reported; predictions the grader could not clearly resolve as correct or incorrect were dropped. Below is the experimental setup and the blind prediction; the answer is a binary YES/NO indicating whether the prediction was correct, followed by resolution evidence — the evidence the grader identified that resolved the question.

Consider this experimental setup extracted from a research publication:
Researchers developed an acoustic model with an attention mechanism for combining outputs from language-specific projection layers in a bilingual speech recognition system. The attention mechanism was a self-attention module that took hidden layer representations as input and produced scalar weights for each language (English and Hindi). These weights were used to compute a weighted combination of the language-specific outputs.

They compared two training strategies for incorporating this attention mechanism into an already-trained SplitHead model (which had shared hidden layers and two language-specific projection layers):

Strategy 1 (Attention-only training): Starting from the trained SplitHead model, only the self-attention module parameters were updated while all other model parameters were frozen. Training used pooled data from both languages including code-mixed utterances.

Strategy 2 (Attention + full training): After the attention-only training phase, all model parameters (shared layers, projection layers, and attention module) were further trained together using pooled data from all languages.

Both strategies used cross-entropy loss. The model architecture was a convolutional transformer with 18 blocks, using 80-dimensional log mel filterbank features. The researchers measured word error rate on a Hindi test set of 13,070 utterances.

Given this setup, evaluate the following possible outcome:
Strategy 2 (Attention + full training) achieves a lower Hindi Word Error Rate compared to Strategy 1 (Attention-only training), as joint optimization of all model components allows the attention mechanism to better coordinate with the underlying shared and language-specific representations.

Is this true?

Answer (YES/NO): YES